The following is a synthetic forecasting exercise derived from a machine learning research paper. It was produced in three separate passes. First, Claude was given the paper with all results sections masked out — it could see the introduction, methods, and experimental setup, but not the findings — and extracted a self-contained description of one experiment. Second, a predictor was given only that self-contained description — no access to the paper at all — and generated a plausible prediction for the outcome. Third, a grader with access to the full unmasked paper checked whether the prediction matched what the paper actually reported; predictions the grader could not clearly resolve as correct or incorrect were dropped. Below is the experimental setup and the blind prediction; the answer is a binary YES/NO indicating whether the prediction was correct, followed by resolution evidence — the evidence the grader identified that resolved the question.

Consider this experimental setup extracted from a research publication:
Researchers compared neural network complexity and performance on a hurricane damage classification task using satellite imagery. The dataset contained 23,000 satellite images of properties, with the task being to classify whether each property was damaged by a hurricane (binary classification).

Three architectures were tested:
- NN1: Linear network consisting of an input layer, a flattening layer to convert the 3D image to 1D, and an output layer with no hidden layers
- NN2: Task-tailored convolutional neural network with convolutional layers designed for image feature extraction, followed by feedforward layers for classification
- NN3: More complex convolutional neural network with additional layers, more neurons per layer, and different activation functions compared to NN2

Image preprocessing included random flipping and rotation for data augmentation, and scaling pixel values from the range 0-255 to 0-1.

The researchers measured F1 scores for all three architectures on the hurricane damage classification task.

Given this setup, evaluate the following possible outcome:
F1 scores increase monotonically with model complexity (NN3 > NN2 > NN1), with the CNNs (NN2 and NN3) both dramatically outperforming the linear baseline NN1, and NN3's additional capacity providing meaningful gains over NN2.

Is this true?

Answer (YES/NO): NO